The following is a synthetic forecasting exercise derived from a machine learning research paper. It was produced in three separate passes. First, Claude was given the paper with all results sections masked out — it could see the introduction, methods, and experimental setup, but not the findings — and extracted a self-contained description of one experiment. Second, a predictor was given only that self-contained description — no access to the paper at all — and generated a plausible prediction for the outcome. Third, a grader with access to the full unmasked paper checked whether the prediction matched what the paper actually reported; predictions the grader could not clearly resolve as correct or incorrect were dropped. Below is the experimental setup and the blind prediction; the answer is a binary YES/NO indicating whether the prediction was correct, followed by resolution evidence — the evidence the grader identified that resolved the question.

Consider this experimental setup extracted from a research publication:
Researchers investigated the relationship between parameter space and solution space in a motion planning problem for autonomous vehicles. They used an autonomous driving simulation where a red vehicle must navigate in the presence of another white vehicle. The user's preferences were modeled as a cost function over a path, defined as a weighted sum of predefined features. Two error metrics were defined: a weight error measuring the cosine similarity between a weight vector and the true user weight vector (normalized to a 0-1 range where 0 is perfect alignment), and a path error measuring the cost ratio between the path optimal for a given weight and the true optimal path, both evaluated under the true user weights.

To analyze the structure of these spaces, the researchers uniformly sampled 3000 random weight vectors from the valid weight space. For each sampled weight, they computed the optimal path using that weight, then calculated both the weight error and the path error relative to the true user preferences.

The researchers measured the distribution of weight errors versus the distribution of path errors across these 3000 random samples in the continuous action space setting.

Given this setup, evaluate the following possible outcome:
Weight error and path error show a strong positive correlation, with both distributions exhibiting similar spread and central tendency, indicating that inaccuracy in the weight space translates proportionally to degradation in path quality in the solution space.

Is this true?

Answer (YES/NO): NO